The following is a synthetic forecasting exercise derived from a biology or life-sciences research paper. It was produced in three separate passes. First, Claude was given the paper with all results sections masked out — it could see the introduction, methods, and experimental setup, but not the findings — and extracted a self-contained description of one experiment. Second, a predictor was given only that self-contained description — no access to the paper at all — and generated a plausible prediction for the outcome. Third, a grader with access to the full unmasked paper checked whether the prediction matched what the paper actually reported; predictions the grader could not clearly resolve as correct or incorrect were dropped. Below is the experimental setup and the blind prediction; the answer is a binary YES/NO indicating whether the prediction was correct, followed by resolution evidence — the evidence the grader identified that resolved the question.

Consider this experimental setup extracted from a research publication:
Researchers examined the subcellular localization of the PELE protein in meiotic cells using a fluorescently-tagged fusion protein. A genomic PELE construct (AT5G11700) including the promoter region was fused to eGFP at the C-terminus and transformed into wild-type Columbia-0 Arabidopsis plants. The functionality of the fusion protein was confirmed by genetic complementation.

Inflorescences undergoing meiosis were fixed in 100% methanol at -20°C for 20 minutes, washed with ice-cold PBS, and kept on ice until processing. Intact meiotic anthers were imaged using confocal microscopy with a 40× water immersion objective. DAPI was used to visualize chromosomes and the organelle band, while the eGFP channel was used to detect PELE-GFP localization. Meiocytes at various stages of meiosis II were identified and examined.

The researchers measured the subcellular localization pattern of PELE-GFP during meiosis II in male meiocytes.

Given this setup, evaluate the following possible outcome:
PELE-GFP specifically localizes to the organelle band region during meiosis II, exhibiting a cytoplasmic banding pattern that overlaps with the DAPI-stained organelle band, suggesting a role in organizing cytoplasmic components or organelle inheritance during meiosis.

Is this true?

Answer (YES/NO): NO